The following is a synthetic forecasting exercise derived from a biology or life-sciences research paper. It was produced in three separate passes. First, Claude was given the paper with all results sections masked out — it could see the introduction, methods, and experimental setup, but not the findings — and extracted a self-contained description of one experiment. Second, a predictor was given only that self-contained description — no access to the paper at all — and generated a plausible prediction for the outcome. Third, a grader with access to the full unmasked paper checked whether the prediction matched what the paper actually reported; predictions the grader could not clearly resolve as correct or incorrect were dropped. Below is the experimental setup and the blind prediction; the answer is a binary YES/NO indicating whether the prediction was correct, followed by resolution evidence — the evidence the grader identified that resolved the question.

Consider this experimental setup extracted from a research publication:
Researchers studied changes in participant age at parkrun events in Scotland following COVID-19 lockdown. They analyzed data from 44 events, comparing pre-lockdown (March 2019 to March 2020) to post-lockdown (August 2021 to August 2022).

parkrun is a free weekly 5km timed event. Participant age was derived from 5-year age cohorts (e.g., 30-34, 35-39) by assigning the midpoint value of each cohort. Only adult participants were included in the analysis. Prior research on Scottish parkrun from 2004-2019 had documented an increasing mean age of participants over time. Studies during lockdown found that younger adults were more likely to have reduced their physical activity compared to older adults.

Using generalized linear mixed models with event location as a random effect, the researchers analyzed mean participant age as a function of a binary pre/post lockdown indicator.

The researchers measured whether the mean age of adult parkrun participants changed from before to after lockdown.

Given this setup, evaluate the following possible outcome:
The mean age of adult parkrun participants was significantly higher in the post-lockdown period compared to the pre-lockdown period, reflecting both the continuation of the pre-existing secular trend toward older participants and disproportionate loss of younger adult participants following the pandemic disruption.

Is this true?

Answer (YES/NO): YES